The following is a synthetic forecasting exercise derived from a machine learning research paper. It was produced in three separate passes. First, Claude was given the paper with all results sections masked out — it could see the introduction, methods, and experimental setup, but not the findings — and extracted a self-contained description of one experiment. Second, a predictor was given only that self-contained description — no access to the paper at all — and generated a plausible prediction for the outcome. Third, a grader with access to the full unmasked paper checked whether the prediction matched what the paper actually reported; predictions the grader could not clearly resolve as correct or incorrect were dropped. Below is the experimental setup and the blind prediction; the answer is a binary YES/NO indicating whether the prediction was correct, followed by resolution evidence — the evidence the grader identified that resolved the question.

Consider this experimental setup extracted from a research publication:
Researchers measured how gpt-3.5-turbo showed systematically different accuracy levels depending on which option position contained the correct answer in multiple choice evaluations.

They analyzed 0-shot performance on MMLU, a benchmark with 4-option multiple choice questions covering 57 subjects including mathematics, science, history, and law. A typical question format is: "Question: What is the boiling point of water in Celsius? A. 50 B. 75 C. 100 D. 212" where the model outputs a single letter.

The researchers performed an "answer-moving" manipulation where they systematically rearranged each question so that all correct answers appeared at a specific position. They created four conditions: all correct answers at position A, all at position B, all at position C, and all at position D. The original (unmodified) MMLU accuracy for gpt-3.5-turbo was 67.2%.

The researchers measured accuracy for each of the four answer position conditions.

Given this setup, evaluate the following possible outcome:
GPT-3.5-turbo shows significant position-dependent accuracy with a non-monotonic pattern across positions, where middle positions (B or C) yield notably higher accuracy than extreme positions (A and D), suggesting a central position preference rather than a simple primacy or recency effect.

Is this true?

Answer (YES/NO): YES